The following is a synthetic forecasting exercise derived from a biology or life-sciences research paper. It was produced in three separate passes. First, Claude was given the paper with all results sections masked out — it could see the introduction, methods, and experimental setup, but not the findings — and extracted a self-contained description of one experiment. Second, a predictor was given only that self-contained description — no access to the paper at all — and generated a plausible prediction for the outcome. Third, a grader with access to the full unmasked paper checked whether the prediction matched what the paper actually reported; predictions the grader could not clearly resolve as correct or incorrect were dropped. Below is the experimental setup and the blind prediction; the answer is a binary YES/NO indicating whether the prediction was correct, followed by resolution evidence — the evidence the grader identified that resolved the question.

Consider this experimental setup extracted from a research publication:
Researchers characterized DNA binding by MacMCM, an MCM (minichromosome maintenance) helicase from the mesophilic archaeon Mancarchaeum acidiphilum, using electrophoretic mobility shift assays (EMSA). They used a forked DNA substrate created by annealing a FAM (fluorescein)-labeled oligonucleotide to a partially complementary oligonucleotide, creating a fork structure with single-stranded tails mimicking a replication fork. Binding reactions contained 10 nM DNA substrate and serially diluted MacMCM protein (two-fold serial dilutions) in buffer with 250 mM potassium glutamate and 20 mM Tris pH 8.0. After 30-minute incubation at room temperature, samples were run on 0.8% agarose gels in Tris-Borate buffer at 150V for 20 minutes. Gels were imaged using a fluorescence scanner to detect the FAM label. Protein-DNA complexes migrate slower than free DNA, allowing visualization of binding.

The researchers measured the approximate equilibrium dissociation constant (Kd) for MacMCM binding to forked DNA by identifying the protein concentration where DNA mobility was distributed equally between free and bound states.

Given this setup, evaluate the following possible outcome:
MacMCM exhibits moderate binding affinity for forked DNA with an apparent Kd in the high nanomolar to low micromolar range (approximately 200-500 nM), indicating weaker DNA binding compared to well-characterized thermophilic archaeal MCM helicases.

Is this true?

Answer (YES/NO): YES